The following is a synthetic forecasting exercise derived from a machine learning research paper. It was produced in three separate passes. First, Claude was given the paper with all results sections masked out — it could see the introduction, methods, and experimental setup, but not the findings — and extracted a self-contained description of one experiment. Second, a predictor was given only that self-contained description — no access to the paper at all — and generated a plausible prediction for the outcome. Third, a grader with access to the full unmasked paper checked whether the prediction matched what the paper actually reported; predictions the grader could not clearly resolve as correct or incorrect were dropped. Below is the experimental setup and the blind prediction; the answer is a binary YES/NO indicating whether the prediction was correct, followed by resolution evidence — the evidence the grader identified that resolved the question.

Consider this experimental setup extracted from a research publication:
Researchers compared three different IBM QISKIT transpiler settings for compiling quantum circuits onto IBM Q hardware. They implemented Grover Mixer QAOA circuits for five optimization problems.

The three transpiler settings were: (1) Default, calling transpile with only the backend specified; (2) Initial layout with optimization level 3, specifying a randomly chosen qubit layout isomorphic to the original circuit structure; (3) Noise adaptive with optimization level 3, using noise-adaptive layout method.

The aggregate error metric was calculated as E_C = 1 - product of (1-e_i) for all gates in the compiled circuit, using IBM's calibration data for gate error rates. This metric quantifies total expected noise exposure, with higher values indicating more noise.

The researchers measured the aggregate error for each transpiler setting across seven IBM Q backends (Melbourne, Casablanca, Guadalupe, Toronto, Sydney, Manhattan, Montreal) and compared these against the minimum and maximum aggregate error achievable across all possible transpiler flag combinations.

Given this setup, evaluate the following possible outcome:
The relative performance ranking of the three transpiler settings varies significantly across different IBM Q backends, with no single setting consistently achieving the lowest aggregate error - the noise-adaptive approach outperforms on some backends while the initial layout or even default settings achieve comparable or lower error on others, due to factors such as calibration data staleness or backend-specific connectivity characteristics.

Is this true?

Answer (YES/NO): NO